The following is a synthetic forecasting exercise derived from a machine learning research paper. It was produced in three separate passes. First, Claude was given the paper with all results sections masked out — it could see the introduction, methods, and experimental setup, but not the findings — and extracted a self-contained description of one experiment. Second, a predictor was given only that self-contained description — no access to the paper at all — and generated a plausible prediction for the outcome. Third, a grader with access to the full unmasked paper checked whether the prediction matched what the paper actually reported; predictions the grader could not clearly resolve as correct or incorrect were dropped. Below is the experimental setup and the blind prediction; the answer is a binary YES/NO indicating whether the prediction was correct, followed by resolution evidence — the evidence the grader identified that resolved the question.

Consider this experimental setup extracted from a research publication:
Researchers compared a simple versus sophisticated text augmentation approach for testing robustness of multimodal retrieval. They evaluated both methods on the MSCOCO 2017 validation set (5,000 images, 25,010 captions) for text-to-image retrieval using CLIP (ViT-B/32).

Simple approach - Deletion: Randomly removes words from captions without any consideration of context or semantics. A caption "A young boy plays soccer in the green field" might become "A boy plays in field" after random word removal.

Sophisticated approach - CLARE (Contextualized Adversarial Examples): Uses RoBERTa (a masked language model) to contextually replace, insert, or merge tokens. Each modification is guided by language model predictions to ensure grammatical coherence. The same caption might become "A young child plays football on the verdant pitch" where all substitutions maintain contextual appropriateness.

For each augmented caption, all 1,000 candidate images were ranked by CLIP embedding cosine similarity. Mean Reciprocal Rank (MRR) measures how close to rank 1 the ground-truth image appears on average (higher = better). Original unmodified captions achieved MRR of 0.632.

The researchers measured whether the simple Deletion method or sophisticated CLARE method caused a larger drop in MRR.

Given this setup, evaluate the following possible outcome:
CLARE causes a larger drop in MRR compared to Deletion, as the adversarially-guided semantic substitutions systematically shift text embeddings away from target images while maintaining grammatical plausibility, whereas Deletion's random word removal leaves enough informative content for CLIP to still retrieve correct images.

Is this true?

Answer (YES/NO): YES